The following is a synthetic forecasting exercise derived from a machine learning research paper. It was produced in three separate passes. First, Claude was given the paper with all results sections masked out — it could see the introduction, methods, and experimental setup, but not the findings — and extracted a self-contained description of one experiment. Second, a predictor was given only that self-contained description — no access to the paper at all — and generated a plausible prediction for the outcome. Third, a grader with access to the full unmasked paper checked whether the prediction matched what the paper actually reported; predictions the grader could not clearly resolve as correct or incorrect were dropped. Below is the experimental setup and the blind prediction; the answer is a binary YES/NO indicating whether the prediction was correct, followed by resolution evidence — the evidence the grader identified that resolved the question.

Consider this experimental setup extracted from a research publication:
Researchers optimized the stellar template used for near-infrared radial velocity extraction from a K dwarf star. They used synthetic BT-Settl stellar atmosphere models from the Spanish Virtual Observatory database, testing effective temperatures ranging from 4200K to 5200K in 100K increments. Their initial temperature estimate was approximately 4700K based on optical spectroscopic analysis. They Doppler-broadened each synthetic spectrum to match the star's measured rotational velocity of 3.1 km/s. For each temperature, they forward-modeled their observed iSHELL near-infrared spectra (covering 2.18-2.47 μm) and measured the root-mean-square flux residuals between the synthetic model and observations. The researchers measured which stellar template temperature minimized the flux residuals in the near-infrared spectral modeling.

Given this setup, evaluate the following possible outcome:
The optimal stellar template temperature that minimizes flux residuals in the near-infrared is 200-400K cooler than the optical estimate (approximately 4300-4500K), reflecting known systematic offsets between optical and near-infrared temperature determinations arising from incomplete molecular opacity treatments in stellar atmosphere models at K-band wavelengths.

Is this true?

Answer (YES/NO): NO